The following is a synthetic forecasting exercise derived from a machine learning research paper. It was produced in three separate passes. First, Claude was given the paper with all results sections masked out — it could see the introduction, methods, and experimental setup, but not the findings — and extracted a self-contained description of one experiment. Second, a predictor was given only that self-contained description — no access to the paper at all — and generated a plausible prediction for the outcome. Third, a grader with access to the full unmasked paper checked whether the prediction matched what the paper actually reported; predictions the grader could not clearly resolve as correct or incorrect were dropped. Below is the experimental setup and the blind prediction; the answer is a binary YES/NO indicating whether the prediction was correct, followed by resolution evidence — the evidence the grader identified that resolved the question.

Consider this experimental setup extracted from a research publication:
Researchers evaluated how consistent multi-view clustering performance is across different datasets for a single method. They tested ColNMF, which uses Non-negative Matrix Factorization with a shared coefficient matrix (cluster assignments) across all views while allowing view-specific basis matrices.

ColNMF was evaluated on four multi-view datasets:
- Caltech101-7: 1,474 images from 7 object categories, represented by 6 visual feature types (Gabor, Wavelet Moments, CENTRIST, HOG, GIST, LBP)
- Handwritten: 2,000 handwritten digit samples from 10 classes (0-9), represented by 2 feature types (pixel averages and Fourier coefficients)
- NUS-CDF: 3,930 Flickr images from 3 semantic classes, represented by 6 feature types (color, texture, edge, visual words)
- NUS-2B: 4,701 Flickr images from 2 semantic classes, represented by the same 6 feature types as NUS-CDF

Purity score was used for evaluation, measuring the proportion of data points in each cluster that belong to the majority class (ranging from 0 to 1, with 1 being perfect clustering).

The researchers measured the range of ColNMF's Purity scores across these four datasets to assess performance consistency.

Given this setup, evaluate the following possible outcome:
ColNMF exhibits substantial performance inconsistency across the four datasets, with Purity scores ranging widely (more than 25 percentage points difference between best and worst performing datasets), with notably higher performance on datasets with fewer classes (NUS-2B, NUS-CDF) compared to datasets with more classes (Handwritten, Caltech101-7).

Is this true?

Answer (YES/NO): NO